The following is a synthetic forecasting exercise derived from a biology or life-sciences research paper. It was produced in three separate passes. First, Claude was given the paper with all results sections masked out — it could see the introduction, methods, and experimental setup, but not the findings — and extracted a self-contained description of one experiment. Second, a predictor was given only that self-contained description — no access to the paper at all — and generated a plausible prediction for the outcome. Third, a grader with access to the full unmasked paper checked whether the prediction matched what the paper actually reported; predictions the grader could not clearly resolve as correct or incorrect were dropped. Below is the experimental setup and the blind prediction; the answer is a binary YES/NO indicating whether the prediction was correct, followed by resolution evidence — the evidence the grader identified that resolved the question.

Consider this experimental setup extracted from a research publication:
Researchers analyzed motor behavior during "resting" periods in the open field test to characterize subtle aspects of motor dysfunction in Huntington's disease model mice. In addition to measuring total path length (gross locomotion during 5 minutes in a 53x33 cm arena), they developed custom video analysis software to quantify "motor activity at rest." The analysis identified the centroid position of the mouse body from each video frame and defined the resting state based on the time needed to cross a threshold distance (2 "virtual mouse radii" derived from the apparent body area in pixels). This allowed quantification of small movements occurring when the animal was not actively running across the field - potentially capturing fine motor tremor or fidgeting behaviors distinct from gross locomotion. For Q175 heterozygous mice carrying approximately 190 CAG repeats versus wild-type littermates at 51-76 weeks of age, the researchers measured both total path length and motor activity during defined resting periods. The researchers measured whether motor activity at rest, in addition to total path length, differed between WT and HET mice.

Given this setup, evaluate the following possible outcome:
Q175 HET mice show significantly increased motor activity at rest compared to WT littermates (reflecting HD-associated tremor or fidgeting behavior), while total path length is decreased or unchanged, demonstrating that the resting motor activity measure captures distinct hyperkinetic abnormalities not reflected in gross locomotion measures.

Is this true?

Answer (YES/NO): NO